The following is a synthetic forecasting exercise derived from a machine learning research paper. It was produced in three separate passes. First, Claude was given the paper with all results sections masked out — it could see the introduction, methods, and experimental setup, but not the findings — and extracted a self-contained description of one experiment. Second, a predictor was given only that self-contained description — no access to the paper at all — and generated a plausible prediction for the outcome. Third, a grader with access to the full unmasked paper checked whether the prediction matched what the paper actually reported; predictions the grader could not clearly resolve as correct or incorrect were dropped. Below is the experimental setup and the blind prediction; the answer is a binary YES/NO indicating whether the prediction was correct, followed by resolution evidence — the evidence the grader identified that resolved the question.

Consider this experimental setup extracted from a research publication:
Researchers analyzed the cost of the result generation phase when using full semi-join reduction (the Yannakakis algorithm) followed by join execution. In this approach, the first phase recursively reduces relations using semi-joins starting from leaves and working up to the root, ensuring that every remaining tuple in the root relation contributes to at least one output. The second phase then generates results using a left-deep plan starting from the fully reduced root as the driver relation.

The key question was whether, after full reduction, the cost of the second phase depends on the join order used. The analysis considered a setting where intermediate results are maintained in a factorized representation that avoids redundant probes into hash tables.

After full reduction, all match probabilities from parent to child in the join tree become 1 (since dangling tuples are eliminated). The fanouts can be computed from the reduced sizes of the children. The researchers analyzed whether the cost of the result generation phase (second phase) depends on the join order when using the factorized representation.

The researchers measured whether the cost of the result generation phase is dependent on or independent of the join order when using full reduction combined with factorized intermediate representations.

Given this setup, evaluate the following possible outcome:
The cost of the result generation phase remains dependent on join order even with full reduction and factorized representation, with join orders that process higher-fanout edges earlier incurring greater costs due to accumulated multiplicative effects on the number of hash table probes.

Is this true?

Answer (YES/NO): NO